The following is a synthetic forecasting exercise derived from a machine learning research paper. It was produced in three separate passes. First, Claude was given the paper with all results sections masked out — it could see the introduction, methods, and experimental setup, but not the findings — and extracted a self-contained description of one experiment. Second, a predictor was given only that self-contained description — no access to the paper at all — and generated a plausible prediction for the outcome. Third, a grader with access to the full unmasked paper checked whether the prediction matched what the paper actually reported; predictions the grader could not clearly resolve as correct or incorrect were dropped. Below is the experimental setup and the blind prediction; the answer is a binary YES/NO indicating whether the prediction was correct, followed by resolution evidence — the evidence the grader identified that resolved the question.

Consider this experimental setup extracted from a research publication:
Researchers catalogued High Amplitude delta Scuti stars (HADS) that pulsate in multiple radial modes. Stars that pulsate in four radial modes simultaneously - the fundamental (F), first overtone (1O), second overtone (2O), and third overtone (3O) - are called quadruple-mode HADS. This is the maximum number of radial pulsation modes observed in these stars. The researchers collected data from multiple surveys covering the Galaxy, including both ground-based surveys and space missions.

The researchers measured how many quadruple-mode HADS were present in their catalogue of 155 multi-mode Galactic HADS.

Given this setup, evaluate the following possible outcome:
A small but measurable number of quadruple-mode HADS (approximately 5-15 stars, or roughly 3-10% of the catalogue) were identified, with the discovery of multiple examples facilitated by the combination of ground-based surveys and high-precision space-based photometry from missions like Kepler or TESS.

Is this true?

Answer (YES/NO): NO